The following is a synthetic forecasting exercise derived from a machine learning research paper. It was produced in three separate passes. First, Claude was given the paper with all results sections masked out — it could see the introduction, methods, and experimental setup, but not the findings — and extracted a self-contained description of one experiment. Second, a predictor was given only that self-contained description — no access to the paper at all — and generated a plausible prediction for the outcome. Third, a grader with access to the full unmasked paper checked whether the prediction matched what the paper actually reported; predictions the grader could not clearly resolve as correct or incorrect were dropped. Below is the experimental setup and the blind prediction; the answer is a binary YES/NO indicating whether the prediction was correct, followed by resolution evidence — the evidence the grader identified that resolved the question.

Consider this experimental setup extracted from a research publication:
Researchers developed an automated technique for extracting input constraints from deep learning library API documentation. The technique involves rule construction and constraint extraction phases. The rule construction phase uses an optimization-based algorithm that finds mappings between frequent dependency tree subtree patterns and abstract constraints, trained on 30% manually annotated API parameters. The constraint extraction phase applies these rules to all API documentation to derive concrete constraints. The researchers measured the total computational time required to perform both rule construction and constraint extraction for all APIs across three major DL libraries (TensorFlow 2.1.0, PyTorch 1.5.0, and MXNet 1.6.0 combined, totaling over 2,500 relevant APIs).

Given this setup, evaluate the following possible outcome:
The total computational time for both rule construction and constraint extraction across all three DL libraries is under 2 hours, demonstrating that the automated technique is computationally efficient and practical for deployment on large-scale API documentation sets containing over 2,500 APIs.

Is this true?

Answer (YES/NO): YES